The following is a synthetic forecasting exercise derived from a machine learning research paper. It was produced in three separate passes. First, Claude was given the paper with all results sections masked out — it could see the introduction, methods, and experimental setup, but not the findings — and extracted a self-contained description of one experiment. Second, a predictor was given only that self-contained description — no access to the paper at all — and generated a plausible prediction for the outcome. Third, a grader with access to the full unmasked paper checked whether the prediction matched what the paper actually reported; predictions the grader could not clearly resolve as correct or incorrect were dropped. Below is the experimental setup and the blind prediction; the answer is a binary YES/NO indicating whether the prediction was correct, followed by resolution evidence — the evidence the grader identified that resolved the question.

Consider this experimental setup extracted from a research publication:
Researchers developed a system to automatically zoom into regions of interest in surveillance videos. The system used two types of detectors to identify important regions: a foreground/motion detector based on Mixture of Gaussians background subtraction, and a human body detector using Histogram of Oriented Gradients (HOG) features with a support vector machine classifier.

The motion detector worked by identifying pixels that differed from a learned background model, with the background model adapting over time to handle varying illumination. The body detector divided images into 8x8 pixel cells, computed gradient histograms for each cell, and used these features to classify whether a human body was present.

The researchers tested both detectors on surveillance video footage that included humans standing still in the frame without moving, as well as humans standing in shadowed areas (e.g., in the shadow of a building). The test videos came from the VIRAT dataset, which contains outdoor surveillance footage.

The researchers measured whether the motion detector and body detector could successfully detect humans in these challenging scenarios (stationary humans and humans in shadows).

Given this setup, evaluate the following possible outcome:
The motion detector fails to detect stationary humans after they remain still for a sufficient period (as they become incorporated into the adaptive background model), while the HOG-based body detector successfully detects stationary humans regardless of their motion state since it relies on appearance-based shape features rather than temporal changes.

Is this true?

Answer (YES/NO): YES